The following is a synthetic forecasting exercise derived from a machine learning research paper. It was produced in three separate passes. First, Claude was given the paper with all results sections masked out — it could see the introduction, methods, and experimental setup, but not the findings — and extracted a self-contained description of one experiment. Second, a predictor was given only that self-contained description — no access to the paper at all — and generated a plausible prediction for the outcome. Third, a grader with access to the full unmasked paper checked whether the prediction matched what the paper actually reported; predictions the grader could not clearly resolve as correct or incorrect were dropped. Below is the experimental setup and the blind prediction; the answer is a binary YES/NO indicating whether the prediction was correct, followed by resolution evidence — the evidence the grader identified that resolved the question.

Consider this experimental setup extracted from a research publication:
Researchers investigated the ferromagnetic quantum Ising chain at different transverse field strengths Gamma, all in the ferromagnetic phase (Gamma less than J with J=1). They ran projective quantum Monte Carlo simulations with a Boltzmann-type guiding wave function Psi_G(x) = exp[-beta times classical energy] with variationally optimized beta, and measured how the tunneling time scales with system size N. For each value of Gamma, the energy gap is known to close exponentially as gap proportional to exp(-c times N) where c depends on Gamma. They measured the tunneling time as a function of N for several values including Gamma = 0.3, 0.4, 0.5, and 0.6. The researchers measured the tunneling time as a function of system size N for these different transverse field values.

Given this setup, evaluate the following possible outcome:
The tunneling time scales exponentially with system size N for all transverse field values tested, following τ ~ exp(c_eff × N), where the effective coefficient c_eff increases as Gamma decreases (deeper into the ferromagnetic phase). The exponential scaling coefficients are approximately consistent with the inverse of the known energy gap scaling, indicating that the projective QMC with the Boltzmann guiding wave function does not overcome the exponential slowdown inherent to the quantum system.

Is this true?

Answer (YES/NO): NO